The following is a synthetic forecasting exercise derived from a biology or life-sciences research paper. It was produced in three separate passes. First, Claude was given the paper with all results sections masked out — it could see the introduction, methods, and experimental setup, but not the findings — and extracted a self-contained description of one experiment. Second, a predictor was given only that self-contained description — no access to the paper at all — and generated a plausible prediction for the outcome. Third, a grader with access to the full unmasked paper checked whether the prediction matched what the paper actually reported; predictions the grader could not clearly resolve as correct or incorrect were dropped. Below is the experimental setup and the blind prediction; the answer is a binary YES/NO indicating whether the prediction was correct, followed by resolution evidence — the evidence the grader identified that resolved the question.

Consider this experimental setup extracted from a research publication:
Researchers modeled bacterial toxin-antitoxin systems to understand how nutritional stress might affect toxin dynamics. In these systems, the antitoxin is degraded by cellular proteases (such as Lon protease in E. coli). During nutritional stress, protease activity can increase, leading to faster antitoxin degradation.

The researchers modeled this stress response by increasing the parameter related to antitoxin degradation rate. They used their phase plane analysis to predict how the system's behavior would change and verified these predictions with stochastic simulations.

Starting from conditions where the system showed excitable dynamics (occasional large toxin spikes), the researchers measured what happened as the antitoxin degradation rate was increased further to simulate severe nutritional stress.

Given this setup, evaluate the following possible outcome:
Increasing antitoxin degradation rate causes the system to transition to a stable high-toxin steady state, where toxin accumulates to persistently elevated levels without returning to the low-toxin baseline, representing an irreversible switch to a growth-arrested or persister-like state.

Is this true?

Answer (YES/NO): NO